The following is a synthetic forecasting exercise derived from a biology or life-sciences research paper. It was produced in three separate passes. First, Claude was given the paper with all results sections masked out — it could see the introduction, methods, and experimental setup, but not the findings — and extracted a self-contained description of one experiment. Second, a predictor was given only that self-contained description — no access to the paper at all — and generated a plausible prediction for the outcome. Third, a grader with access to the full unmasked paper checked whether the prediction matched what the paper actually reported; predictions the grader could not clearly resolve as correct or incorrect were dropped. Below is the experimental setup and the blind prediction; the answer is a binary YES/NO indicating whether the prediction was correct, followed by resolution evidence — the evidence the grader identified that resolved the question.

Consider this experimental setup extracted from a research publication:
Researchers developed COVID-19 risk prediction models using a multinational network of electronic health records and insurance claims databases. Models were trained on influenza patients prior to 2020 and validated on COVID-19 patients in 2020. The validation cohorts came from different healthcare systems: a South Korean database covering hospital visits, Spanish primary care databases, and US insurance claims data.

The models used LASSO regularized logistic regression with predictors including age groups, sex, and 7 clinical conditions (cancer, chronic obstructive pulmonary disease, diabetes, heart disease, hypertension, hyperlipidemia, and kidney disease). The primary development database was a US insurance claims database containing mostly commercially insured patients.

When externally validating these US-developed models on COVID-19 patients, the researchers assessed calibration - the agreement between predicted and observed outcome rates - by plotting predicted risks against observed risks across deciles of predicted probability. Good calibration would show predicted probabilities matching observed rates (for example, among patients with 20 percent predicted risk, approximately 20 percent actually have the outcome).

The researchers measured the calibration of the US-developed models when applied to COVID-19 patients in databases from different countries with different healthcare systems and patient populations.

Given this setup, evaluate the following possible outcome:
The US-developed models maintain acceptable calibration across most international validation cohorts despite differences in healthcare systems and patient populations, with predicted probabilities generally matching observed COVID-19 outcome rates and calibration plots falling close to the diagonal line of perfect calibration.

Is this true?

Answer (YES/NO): YES